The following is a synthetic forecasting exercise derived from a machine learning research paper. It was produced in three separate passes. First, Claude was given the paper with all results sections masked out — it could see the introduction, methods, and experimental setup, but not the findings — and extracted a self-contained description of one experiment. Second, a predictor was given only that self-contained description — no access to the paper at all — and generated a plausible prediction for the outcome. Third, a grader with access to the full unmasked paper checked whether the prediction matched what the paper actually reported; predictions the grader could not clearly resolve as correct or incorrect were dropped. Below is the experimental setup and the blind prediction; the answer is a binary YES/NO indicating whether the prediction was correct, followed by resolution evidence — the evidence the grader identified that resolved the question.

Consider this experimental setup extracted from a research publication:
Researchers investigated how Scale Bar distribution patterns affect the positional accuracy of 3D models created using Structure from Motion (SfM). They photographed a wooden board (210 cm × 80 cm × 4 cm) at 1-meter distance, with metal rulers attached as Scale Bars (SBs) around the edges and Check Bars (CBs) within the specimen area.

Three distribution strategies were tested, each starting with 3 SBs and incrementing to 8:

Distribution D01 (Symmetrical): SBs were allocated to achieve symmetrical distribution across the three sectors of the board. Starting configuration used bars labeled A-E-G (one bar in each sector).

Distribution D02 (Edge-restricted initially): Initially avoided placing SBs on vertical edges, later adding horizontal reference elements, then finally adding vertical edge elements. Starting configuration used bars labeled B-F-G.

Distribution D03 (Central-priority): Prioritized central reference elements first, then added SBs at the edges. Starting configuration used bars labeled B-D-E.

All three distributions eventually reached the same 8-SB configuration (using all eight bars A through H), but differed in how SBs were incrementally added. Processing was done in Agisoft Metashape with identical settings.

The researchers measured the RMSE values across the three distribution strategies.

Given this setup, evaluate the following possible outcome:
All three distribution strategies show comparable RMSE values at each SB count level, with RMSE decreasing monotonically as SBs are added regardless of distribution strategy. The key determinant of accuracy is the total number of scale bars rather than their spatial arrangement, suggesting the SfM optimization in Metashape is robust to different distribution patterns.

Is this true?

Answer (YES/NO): NO